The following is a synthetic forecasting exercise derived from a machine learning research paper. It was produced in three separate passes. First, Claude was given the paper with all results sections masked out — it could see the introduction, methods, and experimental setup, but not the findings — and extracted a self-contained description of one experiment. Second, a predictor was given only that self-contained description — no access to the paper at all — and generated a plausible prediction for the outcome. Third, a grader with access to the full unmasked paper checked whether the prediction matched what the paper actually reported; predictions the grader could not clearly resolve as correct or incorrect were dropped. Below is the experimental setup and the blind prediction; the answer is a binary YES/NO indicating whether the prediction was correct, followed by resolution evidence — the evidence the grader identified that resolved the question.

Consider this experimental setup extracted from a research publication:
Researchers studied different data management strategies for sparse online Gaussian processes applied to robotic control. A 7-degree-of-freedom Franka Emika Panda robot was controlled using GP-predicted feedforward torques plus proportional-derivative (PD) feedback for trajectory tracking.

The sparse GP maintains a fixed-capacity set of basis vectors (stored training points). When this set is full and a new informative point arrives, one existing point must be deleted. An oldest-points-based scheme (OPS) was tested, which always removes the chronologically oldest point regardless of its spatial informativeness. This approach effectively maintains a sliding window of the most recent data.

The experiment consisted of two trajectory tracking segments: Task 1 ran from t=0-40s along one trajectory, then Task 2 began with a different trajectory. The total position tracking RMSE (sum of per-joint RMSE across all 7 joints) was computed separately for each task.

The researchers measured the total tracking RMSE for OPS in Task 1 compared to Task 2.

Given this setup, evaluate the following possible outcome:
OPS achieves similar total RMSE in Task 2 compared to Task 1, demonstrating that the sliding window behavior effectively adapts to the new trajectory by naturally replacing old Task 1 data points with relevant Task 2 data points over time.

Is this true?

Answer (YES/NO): YES